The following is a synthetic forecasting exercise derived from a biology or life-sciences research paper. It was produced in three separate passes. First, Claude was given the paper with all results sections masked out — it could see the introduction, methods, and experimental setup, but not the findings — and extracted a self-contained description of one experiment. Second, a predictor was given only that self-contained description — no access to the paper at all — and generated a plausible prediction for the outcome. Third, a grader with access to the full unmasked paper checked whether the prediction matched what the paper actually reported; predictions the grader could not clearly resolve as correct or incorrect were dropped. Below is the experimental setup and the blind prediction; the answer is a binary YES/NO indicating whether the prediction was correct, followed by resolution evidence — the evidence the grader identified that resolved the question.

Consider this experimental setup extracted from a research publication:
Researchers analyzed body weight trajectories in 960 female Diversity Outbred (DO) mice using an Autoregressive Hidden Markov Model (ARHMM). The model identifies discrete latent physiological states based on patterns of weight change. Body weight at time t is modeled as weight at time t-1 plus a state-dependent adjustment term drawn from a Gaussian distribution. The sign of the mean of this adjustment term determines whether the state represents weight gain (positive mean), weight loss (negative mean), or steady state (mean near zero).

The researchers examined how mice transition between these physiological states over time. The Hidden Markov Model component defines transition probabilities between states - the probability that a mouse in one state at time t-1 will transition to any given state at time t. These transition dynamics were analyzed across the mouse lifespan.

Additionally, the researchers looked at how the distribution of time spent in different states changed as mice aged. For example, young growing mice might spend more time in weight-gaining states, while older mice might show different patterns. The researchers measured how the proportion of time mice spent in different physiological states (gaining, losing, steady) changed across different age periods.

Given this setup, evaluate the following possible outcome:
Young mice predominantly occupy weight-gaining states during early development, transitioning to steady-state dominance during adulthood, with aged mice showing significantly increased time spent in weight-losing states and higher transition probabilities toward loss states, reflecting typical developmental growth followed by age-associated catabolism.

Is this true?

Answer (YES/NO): YES